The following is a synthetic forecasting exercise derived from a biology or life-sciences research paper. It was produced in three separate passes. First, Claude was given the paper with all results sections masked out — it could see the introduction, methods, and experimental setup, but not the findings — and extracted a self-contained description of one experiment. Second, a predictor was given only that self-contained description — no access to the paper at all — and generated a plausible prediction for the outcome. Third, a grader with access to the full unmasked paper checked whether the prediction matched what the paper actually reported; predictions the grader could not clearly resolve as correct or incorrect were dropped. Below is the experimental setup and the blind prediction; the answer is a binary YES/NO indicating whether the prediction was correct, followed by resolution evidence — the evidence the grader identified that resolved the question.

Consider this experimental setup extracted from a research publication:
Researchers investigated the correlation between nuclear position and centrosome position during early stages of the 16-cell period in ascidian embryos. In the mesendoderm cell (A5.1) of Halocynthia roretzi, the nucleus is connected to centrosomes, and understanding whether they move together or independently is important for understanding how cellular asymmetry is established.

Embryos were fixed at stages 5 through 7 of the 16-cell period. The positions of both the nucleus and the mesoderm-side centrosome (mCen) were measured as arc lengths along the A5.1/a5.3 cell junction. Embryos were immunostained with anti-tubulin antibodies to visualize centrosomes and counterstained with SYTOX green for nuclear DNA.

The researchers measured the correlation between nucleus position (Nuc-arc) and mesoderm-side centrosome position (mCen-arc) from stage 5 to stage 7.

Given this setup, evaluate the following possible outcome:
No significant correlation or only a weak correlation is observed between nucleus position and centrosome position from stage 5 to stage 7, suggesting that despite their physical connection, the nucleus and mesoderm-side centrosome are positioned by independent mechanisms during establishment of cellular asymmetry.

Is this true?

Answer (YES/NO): NO